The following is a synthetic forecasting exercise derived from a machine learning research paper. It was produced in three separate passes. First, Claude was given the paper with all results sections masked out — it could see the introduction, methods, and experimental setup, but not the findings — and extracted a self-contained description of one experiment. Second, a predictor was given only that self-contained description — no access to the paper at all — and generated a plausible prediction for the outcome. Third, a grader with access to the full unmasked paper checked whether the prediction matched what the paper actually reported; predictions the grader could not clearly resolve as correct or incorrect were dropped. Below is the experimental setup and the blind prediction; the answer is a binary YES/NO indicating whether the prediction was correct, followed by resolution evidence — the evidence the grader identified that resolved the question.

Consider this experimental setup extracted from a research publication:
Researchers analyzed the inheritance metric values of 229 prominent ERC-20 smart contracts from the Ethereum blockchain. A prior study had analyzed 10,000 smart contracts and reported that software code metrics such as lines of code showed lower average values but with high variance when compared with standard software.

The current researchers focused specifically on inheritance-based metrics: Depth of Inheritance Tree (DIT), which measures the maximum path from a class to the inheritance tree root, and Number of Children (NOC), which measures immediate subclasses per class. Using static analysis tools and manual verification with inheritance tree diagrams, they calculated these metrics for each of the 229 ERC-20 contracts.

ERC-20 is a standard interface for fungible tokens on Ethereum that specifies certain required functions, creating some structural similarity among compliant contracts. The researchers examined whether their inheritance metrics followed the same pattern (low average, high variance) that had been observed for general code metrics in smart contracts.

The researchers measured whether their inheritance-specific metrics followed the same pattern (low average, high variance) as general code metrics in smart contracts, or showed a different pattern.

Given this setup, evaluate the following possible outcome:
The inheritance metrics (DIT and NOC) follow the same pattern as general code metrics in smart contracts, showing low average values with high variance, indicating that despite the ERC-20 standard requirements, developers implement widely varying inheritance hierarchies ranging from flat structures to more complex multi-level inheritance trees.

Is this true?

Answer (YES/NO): NO